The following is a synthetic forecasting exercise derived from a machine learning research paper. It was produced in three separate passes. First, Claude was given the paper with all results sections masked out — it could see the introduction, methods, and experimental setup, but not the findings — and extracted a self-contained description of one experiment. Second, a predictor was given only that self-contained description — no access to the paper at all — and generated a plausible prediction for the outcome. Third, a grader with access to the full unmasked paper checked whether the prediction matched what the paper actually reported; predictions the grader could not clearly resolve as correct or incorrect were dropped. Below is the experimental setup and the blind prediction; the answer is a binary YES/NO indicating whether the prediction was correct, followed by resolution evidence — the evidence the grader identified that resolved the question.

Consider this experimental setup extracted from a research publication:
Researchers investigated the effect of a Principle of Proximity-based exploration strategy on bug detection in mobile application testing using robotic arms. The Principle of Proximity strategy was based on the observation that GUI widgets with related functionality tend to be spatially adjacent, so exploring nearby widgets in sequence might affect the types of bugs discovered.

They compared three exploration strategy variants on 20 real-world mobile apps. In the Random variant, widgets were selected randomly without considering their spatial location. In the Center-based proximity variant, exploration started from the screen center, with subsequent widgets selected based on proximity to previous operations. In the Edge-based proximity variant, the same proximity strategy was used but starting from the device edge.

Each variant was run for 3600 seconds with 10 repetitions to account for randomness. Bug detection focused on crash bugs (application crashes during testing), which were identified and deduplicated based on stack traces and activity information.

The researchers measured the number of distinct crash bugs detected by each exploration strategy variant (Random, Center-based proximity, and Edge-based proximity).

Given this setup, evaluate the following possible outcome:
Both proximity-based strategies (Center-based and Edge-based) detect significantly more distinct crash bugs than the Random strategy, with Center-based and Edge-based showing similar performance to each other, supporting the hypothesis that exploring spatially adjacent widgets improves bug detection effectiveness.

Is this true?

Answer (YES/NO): NO